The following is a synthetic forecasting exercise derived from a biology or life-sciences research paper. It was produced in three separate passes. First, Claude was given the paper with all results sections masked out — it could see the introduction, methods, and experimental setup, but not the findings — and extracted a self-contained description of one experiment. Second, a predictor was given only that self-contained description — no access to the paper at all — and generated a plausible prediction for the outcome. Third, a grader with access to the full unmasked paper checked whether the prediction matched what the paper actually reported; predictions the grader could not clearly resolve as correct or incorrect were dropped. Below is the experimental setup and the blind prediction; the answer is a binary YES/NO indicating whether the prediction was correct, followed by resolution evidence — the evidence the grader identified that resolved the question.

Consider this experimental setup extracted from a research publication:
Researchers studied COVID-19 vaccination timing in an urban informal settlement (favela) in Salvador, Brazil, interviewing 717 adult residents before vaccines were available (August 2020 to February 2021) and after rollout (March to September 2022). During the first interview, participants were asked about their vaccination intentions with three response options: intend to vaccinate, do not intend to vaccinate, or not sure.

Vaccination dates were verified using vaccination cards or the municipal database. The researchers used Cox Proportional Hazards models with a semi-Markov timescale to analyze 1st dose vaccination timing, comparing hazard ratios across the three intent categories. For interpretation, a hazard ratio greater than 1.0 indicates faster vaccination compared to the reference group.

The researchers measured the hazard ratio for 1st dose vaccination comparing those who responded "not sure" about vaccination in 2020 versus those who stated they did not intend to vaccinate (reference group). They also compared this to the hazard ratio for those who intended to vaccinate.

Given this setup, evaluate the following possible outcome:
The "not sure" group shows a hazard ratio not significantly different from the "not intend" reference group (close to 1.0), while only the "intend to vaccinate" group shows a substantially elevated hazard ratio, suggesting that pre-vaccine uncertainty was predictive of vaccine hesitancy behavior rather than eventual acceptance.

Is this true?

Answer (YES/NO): NO